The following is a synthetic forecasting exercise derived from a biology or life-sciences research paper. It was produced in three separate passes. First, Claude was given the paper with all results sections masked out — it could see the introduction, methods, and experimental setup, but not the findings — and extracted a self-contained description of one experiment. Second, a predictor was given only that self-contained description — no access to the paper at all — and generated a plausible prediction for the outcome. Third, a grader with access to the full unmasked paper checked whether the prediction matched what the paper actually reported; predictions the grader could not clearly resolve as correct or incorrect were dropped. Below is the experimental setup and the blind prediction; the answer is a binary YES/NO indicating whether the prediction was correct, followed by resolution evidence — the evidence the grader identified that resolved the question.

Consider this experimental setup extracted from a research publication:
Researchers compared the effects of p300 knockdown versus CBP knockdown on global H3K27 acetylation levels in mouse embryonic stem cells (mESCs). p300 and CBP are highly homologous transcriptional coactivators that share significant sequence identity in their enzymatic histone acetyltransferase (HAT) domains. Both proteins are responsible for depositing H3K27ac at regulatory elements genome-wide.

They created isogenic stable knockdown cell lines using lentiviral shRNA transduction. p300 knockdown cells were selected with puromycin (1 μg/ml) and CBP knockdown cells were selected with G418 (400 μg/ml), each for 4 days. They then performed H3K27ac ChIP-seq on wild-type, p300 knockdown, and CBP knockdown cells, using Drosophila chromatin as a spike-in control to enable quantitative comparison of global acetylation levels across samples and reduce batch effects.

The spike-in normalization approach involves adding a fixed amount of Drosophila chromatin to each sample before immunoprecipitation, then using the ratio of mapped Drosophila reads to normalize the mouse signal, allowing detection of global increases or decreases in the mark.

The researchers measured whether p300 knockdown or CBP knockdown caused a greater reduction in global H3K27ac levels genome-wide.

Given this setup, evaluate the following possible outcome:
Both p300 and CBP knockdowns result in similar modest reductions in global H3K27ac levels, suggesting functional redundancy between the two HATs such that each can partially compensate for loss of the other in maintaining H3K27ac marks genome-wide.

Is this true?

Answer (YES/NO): NO